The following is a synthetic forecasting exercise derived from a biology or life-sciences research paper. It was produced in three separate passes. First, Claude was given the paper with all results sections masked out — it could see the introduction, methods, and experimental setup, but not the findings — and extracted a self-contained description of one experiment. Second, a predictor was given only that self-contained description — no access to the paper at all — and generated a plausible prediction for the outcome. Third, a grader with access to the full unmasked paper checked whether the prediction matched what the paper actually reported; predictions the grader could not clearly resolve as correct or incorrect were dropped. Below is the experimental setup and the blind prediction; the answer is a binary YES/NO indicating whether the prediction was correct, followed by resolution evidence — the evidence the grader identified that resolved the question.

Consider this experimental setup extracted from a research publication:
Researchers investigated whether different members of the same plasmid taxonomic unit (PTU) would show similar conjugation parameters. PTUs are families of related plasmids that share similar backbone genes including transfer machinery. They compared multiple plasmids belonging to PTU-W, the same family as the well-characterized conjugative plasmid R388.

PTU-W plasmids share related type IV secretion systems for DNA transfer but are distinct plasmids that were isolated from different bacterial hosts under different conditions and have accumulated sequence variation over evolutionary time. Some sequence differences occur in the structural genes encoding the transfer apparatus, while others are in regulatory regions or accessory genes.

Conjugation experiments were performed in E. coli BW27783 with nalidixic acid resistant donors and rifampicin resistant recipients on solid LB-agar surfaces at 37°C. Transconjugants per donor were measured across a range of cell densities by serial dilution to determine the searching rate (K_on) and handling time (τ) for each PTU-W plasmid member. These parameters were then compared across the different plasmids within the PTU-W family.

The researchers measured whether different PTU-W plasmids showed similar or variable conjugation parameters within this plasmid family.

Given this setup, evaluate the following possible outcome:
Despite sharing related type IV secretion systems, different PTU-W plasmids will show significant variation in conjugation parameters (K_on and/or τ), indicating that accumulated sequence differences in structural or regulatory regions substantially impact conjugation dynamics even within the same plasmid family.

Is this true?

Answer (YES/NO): YES